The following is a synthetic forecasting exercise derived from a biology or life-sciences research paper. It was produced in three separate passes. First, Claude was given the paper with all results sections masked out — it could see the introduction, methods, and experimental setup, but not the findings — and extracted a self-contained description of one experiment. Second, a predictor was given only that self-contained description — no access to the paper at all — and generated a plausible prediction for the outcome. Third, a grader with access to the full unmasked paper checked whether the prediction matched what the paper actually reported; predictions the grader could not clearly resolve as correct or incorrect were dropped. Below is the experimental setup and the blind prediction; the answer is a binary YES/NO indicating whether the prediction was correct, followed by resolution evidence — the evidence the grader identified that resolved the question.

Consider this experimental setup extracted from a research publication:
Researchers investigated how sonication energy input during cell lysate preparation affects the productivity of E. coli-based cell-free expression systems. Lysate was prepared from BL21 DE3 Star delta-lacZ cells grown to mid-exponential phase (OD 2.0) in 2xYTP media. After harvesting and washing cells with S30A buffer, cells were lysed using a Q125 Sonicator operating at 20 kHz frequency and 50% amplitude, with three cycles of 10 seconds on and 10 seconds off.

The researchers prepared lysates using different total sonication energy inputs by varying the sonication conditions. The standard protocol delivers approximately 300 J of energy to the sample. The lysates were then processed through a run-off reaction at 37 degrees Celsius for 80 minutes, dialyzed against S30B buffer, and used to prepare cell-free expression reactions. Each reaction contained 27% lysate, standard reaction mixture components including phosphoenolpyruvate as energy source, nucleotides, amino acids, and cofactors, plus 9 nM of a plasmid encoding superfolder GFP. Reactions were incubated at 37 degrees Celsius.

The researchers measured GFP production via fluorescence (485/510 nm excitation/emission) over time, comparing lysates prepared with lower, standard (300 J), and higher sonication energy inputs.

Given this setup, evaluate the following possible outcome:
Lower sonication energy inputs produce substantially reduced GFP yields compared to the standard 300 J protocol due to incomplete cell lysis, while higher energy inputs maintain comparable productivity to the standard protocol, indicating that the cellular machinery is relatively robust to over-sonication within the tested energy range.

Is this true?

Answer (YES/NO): NO